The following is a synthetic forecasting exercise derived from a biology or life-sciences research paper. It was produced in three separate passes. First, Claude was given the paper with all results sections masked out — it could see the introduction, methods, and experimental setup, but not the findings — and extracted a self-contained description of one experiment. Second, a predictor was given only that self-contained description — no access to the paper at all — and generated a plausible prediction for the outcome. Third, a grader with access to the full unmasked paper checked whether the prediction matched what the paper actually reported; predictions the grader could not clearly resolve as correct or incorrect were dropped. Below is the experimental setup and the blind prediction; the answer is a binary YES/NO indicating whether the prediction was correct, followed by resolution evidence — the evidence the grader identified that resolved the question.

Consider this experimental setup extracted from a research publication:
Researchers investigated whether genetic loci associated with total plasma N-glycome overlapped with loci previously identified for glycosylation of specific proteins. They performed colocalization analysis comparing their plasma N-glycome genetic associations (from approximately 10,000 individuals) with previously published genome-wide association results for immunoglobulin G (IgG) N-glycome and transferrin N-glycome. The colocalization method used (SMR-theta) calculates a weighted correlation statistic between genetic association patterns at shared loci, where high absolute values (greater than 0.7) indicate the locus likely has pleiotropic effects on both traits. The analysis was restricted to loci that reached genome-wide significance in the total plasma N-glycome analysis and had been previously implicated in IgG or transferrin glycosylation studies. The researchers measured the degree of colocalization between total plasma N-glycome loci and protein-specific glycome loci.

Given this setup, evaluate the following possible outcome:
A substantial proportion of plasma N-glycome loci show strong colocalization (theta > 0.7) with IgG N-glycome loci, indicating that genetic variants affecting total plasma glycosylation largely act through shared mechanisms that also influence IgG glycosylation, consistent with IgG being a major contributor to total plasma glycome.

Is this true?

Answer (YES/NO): YES